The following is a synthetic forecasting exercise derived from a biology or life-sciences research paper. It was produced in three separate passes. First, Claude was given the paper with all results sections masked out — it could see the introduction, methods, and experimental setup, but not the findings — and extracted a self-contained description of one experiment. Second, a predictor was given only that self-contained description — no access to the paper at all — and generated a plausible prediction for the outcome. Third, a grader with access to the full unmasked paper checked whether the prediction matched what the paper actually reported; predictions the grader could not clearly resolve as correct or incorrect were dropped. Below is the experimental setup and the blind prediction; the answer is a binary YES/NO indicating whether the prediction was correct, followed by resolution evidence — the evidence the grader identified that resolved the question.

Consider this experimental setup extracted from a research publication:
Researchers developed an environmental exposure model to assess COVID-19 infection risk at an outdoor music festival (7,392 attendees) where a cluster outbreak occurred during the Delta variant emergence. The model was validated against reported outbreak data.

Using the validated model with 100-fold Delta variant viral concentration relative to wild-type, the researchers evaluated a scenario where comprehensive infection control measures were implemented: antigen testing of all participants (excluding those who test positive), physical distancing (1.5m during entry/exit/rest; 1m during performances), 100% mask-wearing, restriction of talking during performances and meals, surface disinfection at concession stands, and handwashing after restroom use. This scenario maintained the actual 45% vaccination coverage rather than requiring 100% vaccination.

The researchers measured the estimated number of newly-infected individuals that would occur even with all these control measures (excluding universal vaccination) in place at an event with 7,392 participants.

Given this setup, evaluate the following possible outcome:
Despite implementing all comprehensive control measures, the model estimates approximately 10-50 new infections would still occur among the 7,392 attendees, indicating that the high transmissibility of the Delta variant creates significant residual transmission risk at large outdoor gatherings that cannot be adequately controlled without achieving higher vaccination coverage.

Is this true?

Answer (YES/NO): NO